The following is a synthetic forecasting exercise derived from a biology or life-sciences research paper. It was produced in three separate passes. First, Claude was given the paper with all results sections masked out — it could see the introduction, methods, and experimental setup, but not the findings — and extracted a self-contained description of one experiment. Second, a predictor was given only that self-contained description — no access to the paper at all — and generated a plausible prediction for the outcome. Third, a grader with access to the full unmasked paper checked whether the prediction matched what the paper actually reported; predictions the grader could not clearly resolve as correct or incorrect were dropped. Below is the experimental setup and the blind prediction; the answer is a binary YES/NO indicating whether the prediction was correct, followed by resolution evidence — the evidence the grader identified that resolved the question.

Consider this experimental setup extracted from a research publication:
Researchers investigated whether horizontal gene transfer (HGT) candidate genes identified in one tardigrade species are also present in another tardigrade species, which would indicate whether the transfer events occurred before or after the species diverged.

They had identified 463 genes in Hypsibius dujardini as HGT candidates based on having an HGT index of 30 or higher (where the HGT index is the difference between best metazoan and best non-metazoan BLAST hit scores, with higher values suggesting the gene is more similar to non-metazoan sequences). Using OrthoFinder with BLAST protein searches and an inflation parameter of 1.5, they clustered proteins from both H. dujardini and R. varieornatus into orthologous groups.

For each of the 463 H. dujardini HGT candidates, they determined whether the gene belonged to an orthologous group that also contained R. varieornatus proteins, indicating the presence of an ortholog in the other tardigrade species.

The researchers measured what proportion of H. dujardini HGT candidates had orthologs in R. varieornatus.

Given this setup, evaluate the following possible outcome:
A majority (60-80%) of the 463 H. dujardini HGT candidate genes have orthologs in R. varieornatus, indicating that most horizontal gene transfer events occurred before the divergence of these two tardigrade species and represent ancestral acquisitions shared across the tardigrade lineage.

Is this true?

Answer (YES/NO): NO